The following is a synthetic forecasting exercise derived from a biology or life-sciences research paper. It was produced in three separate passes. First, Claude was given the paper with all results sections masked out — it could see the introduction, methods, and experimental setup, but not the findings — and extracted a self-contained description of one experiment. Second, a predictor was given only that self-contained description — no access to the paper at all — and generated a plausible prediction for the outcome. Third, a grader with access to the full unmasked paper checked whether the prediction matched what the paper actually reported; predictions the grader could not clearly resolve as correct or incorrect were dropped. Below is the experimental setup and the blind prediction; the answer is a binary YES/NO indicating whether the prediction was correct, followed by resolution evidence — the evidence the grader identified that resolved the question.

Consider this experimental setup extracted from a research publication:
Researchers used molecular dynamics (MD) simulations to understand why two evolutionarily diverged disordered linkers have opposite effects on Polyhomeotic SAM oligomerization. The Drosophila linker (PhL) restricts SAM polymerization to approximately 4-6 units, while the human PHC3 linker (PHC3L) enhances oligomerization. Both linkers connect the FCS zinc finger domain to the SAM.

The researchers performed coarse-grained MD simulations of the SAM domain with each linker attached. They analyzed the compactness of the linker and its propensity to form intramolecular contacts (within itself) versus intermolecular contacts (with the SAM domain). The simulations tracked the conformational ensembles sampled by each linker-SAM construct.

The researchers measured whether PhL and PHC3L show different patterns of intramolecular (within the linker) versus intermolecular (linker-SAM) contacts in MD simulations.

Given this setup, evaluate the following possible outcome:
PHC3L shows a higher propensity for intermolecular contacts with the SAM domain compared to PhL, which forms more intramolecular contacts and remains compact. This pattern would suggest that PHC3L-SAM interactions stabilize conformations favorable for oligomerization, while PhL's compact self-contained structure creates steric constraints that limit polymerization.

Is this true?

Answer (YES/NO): NO